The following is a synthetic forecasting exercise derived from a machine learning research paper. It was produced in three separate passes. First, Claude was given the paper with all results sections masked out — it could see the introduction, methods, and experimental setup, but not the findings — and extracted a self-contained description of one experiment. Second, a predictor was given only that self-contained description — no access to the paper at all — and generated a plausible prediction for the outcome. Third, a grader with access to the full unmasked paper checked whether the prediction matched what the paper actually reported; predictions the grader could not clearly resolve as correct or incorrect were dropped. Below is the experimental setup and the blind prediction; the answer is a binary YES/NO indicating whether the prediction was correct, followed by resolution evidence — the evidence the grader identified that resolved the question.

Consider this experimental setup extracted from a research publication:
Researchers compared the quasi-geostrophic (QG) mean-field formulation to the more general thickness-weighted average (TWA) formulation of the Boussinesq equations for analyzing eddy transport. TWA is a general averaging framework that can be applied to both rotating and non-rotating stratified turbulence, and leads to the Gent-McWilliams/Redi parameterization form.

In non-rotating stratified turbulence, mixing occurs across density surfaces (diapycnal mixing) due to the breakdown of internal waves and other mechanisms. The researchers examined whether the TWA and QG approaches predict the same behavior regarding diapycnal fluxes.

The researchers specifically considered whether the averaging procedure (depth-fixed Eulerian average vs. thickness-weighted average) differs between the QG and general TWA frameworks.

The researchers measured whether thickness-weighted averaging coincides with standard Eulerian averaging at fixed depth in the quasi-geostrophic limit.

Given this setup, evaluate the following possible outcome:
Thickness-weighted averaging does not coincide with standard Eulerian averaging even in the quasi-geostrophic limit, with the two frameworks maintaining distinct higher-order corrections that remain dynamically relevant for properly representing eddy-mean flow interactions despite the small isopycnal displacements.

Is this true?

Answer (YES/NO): NO